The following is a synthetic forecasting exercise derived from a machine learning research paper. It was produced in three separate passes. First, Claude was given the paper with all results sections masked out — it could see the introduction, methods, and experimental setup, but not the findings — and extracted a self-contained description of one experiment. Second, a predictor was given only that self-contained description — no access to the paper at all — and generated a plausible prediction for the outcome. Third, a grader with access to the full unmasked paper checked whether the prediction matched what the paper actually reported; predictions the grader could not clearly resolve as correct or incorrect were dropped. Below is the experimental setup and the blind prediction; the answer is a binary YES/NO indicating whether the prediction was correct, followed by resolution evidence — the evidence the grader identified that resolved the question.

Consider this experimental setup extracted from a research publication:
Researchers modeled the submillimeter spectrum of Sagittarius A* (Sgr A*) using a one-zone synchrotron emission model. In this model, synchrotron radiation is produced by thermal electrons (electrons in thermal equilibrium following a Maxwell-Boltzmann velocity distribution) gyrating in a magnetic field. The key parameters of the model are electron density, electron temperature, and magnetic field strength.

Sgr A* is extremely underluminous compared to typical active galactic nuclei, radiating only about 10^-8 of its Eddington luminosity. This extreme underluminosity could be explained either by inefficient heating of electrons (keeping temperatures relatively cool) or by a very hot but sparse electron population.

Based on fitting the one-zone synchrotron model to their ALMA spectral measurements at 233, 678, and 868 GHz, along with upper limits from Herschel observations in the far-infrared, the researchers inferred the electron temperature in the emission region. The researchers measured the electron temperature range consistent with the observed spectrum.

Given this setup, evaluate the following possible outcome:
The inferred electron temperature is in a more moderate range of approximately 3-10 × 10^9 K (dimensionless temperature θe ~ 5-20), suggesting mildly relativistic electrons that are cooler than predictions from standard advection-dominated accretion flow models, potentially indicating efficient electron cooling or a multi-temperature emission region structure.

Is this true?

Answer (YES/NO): NO